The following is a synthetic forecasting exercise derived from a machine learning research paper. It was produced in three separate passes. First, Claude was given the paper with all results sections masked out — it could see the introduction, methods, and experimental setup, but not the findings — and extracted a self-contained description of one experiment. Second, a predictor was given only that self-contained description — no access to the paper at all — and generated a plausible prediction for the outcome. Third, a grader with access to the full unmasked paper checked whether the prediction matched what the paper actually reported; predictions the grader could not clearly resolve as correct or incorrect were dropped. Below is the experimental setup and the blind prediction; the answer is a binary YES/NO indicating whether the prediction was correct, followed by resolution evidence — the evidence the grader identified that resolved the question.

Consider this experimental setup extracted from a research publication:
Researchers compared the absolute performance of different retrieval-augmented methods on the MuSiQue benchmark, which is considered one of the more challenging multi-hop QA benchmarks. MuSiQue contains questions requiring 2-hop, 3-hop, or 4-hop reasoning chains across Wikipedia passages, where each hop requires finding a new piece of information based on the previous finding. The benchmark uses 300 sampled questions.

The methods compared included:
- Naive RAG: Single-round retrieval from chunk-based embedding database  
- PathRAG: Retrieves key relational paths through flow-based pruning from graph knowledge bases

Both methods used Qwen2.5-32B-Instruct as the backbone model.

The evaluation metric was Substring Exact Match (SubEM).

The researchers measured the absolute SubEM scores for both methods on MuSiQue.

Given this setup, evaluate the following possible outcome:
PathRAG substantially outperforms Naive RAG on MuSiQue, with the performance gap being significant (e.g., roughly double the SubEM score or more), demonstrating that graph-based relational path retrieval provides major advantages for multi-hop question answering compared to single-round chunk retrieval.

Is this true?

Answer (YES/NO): NO